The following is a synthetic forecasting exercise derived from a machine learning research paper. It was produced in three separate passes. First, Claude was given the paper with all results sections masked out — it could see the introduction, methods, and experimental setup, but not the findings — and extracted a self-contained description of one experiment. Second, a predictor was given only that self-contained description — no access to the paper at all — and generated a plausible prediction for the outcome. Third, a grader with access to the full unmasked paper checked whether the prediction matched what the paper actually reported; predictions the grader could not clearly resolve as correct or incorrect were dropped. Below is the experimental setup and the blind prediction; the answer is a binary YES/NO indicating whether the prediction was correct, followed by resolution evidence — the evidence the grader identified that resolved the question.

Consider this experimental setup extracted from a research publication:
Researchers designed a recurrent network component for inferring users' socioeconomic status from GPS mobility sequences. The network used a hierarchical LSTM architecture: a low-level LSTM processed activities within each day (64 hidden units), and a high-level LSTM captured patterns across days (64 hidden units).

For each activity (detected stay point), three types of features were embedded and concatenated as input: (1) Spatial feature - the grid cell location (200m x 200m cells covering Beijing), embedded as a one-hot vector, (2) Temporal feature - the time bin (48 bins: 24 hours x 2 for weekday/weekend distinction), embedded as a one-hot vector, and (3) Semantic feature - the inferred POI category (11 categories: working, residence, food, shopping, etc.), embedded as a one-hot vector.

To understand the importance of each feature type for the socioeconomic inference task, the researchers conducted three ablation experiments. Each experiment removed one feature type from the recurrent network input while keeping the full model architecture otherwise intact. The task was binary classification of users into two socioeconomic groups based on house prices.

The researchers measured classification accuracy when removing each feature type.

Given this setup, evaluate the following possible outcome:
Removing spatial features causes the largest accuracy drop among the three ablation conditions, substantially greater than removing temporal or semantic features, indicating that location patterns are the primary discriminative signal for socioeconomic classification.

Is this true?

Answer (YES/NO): NO